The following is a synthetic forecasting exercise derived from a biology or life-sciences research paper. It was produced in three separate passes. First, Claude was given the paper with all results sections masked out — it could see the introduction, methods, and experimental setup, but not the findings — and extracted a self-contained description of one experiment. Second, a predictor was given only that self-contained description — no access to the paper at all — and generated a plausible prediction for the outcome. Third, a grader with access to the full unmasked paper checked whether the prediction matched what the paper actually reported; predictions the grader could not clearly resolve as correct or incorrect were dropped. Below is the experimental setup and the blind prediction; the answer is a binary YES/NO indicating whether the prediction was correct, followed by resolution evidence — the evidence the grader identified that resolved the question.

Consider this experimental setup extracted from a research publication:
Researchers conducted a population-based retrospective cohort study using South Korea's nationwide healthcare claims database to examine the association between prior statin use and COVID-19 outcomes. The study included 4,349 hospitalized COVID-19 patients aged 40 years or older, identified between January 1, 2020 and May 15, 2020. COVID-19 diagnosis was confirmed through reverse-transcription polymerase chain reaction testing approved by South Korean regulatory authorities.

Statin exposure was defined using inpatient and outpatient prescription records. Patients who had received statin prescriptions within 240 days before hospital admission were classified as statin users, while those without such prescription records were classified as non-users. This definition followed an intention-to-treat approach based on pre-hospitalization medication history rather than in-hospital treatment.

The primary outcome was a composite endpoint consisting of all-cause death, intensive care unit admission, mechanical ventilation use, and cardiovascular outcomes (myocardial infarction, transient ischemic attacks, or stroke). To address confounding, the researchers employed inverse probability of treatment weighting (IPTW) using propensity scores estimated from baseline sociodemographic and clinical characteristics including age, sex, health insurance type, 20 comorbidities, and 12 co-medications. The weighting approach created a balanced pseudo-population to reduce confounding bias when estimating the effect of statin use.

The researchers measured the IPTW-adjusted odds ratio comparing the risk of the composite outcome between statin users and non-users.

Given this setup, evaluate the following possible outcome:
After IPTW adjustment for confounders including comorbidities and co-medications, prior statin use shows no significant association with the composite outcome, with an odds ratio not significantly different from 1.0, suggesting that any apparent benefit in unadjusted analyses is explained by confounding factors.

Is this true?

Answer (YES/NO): YES